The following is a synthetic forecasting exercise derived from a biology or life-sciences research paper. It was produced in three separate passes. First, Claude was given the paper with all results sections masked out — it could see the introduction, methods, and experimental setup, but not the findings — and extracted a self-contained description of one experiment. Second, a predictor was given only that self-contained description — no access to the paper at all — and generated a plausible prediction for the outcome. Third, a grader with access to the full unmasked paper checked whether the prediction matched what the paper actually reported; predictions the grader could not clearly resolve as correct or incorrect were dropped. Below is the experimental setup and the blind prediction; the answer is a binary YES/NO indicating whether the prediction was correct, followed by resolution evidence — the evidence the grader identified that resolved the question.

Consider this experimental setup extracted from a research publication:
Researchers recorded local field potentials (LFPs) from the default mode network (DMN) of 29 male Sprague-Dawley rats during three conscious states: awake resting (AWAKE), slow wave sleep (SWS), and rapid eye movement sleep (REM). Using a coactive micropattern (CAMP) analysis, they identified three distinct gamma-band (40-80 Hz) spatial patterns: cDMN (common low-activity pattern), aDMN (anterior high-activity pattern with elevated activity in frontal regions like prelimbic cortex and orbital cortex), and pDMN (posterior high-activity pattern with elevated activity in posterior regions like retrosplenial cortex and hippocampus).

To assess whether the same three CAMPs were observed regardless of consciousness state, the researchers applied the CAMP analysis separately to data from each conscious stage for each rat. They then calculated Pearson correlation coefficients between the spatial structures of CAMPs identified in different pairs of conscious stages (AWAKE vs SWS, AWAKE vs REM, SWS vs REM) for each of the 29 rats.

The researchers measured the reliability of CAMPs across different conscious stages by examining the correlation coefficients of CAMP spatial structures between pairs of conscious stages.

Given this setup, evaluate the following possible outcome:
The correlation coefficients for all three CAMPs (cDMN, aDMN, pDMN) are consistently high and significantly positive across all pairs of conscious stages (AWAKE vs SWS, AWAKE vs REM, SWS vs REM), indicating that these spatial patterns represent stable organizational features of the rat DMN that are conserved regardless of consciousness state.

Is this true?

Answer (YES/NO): YES